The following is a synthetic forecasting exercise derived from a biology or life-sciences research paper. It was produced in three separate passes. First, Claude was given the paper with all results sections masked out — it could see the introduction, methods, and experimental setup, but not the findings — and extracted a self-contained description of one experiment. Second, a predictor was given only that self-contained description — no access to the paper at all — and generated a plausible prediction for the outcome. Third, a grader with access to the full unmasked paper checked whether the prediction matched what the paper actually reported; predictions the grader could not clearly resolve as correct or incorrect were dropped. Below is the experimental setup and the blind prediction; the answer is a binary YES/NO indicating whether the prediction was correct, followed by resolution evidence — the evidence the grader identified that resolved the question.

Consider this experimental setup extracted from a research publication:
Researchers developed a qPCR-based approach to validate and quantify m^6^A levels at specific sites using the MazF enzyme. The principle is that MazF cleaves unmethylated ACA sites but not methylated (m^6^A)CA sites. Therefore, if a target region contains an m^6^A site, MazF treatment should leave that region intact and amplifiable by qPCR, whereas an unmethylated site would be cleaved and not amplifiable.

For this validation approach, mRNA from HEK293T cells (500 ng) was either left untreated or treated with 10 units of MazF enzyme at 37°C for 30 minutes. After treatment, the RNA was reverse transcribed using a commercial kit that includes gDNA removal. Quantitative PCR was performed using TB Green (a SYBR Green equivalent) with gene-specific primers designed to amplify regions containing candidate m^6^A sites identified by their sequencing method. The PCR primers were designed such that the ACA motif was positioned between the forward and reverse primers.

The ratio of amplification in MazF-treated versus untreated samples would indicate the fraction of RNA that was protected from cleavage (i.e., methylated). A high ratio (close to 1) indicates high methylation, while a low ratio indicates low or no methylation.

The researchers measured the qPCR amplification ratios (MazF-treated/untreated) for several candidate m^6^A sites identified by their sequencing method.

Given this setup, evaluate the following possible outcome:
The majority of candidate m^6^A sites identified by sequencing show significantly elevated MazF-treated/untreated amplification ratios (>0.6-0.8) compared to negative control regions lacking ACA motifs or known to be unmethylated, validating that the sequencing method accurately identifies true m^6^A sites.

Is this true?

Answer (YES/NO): NO